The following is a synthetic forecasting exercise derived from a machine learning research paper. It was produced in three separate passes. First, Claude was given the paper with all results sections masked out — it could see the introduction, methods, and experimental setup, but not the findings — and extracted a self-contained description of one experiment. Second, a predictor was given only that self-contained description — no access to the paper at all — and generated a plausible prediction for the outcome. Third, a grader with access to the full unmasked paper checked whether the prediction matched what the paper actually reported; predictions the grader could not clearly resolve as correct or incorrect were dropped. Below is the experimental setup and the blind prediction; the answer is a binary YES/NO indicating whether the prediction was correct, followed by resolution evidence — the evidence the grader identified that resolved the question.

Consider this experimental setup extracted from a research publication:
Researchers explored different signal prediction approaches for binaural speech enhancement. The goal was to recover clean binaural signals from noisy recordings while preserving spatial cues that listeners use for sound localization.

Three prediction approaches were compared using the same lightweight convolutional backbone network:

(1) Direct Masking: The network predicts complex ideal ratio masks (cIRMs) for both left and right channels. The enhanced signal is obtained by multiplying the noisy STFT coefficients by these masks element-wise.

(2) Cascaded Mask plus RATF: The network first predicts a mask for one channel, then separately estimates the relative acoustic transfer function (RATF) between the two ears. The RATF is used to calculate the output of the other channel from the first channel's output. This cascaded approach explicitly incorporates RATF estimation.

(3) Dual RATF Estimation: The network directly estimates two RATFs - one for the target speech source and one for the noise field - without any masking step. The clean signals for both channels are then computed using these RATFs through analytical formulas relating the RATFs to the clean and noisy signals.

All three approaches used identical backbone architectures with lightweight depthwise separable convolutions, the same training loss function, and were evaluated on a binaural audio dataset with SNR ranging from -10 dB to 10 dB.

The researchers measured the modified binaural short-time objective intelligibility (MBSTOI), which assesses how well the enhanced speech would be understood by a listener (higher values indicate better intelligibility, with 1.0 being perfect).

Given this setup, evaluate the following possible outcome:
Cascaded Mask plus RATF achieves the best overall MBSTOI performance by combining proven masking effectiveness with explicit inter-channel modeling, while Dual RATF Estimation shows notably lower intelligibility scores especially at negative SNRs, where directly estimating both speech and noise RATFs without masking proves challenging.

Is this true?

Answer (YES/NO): NO